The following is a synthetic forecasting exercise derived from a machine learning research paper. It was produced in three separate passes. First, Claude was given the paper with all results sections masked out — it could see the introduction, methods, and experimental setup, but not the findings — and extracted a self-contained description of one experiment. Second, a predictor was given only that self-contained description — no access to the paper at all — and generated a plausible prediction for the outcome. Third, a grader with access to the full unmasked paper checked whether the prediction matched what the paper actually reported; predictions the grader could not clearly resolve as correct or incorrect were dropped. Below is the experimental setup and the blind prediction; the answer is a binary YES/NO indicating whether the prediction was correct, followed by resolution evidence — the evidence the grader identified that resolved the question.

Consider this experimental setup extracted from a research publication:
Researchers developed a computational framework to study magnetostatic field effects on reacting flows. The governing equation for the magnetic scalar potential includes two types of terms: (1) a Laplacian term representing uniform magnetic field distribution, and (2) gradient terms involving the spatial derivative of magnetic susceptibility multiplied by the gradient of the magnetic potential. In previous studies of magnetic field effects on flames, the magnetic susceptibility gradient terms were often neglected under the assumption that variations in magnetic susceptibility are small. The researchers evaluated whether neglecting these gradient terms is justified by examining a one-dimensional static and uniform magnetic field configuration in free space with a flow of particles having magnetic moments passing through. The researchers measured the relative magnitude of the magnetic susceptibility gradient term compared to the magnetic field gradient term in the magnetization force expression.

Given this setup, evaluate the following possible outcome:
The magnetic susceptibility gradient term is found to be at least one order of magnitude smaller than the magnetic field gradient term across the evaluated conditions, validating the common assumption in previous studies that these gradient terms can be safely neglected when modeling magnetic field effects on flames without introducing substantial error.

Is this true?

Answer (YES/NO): NO